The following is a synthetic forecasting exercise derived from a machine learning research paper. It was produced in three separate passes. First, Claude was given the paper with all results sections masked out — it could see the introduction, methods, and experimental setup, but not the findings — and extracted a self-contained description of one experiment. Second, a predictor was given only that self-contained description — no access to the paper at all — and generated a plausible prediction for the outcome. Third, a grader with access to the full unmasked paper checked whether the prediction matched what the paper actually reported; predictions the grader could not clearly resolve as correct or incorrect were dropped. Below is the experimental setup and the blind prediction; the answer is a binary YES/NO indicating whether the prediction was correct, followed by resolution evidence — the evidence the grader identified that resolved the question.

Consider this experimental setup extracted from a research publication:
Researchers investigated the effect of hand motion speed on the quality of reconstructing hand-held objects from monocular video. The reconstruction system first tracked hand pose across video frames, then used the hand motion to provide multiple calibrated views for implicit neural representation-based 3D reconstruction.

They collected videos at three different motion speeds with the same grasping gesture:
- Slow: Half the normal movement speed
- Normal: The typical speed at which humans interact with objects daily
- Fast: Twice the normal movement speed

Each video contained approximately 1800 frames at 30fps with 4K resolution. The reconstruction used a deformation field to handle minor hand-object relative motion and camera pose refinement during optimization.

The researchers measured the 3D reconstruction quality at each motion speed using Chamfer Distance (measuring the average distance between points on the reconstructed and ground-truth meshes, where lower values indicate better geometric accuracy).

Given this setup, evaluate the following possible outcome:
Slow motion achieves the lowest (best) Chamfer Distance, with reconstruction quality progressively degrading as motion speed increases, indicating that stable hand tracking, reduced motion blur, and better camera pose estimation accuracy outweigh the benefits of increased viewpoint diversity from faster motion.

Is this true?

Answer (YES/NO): NO